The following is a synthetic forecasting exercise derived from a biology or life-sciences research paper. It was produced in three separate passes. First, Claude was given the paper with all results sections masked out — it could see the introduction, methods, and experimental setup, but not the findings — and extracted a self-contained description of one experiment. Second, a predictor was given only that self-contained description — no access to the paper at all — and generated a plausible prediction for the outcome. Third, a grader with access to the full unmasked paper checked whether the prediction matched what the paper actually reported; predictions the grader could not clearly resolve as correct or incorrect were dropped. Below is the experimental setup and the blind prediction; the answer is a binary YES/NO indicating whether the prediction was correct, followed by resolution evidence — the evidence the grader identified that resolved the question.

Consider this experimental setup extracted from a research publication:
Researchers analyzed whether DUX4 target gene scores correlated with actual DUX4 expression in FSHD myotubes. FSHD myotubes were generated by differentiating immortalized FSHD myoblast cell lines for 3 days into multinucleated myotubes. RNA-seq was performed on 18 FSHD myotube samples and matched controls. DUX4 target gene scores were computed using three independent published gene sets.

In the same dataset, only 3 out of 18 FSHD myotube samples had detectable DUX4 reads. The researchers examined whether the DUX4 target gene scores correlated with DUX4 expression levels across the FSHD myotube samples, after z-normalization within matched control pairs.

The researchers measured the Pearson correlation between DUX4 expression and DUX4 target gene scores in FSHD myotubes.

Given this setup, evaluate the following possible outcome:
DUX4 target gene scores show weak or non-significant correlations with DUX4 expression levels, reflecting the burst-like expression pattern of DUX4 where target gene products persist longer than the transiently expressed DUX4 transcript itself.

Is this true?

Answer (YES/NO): YES